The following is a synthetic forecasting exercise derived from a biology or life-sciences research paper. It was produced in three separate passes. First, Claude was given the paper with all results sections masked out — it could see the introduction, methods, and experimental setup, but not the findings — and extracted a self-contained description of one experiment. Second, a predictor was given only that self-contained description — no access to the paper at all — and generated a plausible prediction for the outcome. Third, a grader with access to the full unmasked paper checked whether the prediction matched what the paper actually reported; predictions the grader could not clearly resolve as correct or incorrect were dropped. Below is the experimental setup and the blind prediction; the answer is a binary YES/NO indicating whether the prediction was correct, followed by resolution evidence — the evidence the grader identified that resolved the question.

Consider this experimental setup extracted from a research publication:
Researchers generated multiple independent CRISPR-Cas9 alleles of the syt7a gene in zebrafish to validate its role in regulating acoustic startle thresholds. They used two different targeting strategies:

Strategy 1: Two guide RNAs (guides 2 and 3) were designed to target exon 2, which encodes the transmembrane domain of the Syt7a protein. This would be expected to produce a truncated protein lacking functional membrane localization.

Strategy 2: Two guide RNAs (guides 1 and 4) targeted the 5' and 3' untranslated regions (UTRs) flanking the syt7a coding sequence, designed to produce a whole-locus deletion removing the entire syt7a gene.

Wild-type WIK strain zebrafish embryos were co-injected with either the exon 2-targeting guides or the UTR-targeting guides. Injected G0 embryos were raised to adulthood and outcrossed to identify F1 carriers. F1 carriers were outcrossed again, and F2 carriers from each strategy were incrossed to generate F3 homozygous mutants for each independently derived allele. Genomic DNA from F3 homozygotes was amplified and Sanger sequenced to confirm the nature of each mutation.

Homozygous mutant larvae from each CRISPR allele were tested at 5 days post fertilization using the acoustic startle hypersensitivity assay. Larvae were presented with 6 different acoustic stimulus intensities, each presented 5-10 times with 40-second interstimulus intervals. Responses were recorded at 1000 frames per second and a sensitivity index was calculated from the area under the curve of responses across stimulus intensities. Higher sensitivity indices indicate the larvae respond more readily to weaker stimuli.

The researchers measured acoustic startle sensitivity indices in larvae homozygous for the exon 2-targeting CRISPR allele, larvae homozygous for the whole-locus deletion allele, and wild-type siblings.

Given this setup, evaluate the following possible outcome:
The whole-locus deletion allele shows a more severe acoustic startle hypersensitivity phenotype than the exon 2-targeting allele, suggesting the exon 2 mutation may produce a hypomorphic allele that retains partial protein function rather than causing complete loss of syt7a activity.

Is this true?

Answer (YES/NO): NO